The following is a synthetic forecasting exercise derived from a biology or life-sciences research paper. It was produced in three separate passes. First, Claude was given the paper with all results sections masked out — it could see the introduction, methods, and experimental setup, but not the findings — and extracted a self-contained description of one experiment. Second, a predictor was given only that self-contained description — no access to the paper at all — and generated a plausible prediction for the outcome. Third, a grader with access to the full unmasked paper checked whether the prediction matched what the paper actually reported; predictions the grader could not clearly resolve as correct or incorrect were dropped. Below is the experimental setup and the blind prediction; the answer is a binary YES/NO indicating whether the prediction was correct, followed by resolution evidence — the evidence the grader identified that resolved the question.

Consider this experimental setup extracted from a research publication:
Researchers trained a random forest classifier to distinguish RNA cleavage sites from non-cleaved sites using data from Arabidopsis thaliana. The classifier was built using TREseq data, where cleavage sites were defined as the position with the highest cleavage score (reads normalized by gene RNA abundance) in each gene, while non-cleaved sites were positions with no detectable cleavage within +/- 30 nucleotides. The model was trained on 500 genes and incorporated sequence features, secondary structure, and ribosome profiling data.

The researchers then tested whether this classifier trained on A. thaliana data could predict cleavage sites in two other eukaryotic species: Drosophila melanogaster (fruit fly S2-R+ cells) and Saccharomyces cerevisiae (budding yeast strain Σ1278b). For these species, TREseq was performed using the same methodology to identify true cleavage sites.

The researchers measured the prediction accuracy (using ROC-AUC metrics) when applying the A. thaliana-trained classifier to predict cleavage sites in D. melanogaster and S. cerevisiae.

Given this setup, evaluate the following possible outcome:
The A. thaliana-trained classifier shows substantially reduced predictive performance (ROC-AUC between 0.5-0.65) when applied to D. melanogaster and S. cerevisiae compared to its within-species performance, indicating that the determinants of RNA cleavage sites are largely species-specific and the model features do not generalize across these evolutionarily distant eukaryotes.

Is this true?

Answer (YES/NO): NO